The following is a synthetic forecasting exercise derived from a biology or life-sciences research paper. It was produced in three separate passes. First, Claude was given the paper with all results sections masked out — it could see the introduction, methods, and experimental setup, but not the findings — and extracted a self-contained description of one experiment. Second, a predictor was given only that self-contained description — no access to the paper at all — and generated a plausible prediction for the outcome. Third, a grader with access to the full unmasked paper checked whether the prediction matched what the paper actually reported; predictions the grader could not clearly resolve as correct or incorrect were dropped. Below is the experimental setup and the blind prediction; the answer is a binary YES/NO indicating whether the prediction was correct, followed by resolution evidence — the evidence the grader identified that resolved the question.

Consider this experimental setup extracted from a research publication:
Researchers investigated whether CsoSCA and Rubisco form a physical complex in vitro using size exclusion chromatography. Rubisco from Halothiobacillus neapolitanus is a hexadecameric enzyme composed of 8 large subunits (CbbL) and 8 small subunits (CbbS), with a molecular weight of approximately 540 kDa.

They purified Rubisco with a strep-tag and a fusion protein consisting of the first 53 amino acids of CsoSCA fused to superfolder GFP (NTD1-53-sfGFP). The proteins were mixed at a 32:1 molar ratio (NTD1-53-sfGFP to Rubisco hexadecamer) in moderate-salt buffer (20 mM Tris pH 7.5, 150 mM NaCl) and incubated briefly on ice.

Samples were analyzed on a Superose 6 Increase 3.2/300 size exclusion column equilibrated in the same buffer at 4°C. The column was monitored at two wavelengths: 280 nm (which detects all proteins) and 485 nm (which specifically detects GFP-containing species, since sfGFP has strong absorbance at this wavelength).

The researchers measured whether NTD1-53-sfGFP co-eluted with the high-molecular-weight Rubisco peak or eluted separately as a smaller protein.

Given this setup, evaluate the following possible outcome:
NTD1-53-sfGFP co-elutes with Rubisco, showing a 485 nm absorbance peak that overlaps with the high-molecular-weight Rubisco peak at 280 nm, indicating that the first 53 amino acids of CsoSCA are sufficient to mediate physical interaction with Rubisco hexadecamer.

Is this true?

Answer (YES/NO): YES